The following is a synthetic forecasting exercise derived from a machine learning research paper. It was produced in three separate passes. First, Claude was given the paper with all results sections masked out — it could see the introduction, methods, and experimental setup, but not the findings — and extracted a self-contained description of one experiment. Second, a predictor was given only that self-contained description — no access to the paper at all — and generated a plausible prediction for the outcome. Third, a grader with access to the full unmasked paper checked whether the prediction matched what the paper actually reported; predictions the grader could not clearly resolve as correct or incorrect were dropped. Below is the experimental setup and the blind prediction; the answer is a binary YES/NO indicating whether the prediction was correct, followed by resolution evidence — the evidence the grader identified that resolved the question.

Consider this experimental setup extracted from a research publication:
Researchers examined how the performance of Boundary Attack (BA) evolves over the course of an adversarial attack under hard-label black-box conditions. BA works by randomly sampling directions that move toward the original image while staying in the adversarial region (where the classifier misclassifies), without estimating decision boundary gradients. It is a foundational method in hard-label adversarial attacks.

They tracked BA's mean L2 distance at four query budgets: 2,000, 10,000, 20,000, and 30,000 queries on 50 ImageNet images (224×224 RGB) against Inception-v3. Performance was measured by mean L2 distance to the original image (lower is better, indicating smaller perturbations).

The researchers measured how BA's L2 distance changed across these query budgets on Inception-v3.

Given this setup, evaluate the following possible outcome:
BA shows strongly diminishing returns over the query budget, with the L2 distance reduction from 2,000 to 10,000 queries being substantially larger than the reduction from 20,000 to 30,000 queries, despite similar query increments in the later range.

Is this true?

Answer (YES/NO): YES